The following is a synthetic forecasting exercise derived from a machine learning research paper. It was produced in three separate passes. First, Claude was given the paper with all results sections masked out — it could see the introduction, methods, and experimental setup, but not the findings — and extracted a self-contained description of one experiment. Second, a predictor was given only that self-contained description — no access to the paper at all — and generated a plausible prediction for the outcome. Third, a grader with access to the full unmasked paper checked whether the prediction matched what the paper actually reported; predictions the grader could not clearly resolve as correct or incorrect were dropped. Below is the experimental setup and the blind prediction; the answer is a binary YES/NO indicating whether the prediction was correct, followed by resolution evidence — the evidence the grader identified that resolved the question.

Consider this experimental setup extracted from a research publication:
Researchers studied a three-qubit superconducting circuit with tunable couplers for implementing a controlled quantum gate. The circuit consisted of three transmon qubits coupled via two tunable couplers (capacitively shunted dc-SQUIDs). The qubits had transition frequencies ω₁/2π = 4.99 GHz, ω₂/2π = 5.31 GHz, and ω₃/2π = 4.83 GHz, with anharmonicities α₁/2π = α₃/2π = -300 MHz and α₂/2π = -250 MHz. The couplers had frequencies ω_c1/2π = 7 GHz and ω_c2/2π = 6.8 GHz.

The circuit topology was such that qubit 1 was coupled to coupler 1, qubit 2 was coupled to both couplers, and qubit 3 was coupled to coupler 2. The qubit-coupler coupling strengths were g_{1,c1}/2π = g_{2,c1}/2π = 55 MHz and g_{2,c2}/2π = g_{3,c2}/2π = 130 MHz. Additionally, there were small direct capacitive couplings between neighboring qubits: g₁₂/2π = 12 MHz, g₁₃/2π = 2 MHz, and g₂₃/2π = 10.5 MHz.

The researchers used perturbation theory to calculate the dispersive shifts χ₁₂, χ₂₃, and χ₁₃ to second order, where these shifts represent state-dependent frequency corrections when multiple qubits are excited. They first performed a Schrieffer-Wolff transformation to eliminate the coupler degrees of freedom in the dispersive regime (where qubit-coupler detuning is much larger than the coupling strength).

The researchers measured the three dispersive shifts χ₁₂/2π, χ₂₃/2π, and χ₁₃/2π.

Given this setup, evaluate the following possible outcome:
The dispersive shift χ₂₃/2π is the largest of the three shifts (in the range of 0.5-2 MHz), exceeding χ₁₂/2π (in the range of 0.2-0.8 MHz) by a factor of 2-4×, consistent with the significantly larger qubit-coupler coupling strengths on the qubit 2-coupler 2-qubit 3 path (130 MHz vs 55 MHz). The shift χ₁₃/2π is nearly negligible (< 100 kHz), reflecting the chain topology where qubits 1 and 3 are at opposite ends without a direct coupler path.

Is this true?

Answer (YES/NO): NO